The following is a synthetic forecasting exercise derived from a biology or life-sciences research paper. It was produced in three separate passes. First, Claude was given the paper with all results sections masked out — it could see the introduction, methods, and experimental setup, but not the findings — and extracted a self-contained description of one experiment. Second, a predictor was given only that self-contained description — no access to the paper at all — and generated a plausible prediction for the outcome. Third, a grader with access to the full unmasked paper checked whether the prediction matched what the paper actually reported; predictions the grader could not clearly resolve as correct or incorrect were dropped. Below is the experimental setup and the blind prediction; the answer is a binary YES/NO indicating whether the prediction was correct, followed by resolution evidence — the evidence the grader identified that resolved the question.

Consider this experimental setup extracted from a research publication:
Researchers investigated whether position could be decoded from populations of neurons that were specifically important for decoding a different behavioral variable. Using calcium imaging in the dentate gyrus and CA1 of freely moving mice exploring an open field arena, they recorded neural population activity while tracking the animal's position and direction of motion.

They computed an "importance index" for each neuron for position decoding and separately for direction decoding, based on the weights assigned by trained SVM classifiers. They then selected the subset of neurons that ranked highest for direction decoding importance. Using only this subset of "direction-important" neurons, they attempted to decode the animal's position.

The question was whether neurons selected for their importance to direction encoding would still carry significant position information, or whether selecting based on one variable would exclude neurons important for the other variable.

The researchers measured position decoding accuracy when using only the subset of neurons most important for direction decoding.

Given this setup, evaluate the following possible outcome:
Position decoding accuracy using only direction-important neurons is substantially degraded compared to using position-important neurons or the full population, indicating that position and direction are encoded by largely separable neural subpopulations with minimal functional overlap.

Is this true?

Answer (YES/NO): NO